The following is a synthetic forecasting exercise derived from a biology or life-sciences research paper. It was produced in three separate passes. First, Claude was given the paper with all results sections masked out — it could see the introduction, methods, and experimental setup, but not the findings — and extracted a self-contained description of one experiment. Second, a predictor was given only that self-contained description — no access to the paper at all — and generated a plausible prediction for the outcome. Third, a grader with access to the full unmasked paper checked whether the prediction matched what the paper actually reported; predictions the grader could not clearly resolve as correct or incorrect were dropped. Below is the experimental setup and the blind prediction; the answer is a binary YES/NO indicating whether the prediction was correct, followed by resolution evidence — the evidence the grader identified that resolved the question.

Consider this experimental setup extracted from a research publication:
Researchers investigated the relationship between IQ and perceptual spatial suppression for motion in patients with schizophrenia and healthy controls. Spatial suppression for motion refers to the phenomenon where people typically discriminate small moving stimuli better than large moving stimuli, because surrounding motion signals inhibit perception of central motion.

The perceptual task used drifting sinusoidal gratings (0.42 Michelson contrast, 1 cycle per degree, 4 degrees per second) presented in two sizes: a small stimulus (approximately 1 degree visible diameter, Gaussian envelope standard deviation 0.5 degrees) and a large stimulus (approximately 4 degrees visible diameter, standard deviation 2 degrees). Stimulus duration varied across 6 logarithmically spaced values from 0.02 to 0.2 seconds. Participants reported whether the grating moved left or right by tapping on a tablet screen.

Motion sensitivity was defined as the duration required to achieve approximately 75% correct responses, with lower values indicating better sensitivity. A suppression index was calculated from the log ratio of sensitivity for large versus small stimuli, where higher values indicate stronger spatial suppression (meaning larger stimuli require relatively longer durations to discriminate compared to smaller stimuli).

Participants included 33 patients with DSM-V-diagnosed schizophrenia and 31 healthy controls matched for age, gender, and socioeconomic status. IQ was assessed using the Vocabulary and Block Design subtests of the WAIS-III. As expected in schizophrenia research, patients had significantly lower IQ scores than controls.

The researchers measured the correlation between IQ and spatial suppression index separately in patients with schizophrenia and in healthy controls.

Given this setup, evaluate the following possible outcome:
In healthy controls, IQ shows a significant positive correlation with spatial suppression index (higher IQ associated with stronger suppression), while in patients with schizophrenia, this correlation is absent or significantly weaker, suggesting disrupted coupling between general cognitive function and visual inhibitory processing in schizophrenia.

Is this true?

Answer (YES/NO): NO